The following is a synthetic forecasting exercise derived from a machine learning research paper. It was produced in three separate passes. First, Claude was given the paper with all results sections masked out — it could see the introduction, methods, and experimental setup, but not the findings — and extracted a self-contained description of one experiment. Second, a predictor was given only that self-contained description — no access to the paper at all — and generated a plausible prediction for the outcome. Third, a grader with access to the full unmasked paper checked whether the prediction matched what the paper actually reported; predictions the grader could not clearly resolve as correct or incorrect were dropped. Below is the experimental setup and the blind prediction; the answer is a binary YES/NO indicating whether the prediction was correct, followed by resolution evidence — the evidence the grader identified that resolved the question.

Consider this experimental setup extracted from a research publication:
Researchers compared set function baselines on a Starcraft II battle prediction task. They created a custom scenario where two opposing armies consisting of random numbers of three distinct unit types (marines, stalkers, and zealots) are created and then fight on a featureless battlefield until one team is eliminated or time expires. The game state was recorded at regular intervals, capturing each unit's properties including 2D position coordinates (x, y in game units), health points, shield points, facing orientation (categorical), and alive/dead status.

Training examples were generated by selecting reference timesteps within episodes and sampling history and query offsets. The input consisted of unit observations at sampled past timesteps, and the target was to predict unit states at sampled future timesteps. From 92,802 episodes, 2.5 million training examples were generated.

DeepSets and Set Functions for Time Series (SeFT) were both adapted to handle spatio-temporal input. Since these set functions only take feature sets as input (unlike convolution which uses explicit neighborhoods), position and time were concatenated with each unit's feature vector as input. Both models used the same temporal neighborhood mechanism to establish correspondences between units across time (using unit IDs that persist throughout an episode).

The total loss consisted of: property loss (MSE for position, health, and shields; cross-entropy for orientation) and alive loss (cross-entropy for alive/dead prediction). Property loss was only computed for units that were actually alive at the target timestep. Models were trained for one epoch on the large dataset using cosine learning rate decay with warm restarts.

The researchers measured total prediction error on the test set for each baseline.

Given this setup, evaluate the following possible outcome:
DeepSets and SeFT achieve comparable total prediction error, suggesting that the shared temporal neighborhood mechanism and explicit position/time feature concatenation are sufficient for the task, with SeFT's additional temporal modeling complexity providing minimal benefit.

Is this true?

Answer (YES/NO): NO